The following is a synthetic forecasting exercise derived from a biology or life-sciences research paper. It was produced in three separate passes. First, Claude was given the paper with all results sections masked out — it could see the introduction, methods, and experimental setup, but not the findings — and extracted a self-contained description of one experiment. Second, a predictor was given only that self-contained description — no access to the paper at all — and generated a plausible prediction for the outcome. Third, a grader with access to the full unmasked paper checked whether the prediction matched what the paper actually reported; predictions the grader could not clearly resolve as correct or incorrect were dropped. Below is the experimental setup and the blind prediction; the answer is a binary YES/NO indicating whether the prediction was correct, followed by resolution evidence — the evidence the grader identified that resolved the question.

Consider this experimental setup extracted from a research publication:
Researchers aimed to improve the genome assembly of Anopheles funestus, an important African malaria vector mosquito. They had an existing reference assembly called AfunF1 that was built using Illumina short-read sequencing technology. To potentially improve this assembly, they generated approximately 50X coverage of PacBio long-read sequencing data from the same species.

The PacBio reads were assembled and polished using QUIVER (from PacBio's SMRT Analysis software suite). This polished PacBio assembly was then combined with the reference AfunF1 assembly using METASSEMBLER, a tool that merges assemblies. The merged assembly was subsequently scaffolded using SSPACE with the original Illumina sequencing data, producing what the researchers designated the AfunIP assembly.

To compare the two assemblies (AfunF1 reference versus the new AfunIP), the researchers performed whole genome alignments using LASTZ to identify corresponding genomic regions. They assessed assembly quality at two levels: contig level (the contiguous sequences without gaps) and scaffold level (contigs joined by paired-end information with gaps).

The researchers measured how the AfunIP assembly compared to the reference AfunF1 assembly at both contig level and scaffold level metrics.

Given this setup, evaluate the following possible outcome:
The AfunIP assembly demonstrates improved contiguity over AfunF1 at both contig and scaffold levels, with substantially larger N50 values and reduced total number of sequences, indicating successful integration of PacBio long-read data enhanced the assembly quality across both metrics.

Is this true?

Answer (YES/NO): NO